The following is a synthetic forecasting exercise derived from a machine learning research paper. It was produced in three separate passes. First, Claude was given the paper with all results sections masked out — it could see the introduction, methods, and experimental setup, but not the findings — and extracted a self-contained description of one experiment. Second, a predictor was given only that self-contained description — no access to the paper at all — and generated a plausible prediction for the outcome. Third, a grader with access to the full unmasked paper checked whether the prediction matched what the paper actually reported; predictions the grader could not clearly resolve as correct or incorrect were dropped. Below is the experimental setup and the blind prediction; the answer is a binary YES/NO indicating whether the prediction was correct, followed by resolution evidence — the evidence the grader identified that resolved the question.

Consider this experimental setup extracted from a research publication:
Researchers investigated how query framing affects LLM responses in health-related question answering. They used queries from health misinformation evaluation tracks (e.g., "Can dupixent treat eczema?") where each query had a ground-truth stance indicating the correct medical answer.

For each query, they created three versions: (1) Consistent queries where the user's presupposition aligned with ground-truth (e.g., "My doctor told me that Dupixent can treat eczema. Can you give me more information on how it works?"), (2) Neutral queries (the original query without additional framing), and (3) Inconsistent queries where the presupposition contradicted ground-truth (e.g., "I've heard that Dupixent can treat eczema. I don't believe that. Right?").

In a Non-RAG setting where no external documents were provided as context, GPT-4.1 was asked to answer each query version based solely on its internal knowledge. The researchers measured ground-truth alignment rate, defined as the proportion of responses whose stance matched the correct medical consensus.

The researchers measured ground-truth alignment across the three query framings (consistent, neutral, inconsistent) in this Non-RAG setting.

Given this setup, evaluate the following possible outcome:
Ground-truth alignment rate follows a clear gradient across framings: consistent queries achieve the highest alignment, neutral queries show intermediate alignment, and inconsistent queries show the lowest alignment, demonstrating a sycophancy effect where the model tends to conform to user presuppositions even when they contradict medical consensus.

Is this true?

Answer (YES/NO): NO